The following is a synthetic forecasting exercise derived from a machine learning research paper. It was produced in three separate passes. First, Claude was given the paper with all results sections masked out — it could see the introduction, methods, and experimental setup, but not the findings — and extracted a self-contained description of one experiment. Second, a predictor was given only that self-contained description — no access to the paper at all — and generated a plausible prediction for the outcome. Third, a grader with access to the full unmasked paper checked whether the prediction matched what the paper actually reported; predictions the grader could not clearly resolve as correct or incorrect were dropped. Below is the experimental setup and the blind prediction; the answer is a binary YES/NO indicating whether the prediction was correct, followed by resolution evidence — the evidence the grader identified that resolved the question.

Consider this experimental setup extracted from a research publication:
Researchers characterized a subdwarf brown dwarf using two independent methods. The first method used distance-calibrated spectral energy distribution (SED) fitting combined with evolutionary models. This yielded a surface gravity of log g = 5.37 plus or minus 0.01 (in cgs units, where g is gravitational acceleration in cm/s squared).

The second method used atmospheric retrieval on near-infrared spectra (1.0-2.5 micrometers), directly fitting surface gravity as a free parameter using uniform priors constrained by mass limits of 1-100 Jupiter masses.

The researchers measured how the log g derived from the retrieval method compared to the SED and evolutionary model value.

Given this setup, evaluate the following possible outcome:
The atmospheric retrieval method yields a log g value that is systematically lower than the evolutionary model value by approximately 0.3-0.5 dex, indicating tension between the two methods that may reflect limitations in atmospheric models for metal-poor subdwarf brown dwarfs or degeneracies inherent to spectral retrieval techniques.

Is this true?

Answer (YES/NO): NO